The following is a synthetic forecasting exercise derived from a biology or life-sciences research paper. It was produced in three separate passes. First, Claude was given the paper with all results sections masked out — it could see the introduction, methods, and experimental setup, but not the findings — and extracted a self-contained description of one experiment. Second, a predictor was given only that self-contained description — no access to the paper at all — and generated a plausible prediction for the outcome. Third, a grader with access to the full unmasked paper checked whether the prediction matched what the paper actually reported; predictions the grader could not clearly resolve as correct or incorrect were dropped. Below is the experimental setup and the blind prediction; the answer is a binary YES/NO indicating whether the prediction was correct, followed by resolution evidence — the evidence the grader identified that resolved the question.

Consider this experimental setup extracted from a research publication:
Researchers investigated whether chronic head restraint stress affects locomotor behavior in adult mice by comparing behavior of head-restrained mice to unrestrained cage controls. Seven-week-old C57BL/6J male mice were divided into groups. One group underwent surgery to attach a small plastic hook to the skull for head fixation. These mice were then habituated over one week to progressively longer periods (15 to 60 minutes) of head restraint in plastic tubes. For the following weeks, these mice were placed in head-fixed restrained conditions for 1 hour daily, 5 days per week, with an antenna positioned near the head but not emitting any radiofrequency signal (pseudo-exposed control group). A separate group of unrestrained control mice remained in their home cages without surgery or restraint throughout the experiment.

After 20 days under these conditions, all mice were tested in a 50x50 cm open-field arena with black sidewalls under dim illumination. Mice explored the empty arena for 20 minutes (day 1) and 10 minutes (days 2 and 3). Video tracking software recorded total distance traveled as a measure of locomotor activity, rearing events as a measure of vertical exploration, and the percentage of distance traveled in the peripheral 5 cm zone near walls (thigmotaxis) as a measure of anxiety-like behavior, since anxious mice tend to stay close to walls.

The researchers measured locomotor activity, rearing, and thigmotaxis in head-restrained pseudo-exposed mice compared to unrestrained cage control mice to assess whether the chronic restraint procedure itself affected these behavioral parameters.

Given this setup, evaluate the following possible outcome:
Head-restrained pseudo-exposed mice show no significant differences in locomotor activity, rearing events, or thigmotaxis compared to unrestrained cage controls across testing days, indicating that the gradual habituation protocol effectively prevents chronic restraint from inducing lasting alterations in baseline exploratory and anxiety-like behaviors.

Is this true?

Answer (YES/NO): NO